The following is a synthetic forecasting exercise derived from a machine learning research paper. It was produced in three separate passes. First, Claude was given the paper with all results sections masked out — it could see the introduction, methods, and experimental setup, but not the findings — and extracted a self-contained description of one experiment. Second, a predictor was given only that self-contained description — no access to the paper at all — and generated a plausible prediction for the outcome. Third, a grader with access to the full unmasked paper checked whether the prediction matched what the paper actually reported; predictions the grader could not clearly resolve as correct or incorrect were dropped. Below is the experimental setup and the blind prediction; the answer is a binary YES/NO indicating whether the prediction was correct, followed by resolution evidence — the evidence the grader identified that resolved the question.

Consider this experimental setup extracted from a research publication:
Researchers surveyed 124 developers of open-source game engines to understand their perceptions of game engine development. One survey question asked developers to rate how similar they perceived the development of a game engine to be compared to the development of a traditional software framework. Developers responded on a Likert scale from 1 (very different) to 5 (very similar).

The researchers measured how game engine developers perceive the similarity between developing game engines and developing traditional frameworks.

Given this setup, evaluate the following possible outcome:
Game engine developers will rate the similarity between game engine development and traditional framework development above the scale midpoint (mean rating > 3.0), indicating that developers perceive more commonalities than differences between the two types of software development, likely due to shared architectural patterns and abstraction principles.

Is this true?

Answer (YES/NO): NO